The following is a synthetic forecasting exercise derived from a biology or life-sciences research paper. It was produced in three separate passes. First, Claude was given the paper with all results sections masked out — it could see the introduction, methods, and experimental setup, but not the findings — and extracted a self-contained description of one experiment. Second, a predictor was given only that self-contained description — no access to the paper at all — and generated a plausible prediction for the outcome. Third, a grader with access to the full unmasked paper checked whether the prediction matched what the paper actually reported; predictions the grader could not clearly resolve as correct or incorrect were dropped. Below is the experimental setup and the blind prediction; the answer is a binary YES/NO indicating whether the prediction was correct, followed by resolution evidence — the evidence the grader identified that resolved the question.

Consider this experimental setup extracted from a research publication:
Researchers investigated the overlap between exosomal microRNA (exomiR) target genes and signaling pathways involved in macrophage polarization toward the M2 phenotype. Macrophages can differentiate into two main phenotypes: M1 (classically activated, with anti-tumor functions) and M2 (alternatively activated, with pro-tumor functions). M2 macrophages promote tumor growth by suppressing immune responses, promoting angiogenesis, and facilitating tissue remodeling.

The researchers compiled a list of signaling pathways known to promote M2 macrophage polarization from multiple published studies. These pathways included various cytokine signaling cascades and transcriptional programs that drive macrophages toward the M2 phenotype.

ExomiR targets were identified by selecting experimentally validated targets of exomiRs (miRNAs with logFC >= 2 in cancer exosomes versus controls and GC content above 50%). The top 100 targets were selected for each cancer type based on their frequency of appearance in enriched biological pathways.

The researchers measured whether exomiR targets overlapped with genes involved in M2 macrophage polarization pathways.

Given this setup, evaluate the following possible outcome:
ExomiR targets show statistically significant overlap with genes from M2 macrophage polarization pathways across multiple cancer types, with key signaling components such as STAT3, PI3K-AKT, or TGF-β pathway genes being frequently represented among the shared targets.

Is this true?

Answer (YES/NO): NO